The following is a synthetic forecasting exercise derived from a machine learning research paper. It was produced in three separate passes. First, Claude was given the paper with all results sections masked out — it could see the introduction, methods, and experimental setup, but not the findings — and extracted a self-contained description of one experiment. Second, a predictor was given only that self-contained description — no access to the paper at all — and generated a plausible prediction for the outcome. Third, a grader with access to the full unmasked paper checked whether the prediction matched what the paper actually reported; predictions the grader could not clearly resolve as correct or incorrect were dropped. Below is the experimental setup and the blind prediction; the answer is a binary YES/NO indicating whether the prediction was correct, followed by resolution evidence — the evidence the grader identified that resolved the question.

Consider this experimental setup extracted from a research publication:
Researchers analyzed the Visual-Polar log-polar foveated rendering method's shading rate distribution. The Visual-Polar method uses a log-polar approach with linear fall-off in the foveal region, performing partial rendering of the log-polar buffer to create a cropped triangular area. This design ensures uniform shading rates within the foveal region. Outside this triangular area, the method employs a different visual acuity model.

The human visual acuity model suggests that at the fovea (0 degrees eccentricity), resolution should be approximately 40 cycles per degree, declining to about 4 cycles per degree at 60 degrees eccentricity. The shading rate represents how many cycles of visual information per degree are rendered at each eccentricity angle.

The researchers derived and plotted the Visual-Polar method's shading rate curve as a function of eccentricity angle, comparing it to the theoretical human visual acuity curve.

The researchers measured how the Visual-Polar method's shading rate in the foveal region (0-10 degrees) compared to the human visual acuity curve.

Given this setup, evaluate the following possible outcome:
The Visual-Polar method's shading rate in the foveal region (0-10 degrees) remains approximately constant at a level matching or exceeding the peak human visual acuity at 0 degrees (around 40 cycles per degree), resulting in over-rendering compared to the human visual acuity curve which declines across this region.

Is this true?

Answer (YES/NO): NO